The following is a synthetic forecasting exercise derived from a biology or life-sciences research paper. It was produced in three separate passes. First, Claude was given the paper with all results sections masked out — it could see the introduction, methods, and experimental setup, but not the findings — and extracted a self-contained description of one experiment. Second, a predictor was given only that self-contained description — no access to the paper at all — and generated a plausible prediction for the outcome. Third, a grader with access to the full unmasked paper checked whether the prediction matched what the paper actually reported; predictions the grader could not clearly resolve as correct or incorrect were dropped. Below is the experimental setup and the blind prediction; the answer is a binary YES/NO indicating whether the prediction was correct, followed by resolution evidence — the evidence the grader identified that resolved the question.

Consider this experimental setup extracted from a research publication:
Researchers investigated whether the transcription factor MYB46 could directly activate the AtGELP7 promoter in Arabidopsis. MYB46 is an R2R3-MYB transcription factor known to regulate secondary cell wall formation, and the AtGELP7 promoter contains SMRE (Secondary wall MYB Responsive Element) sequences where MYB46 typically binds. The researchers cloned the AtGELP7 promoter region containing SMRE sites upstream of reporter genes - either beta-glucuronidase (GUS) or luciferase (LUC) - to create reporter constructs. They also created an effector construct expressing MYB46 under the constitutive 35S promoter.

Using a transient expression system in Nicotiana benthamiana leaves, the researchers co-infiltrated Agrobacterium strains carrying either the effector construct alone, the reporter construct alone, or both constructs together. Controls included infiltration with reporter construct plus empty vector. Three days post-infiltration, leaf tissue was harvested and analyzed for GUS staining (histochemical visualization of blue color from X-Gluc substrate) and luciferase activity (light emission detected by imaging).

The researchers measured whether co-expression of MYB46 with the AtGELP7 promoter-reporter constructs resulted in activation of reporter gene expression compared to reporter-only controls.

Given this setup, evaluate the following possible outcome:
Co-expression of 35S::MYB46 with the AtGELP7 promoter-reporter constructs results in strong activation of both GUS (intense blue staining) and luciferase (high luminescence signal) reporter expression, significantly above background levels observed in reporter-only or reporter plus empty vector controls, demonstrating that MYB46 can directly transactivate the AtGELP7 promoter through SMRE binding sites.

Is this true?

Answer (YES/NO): NO